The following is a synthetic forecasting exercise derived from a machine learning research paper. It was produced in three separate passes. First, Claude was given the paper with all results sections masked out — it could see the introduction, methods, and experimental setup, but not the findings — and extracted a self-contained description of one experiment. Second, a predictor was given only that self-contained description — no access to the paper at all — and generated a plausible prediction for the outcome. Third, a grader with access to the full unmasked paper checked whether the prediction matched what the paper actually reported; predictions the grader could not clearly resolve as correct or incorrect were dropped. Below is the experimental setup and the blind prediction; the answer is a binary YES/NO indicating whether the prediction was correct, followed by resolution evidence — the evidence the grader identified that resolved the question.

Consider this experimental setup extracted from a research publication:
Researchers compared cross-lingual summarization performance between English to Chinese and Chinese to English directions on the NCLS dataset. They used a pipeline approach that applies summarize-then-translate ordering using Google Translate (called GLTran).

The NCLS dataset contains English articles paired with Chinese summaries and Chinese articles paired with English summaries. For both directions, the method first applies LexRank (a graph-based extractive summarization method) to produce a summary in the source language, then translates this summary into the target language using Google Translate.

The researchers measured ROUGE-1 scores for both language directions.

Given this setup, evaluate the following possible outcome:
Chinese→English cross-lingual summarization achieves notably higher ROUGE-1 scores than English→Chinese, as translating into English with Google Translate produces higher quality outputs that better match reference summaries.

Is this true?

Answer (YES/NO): YES